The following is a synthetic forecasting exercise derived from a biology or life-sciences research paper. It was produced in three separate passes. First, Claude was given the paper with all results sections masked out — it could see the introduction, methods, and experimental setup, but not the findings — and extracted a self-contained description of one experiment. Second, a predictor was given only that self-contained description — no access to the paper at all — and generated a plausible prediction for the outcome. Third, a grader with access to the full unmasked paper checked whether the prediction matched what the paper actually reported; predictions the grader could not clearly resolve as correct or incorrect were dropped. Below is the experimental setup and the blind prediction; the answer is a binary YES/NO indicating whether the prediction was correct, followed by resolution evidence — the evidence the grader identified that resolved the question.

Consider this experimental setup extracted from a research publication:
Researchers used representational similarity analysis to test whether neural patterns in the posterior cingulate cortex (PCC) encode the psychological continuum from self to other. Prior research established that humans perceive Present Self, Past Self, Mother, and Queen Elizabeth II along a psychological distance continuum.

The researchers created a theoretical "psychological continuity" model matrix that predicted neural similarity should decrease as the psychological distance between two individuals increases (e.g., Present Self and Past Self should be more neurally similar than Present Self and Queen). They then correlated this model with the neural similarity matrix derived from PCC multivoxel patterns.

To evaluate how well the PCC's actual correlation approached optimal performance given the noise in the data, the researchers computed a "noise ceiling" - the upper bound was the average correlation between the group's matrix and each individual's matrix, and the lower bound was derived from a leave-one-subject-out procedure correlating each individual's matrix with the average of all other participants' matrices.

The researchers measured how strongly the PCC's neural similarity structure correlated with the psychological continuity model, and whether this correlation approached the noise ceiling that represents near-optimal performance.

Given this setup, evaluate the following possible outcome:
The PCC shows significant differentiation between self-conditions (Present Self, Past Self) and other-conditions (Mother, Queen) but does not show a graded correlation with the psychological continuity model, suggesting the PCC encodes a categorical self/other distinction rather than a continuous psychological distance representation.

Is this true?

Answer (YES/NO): NO